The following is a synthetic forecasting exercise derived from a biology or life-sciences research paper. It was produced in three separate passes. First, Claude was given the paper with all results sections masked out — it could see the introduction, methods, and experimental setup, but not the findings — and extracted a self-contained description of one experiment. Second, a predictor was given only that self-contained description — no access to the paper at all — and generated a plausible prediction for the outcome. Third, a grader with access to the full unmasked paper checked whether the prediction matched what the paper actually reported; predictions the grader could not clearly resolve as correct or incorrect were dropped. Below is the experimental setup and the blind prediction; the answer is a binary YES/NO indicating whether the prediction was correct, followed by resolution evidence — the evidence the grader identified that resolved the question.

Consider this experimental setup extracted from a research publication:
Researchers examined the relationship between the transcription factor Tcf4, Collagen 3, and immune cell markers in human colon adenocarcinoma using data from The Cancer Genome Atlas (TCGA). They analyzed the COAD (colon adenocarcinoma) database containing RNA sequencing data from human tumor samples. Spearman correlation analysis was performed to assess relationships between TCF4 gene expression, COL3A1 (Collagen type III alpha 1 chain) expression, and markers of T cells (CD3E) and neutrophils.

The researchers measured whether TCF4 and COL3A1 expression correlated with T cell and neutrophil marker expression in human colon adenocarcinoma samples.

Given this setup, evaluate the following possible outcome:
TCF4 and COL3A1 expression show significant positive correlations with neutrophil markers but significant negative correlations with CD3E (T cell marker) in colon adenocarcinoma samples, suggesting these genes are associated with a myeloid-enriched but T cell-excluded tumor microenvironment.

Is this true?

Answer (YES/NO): NO